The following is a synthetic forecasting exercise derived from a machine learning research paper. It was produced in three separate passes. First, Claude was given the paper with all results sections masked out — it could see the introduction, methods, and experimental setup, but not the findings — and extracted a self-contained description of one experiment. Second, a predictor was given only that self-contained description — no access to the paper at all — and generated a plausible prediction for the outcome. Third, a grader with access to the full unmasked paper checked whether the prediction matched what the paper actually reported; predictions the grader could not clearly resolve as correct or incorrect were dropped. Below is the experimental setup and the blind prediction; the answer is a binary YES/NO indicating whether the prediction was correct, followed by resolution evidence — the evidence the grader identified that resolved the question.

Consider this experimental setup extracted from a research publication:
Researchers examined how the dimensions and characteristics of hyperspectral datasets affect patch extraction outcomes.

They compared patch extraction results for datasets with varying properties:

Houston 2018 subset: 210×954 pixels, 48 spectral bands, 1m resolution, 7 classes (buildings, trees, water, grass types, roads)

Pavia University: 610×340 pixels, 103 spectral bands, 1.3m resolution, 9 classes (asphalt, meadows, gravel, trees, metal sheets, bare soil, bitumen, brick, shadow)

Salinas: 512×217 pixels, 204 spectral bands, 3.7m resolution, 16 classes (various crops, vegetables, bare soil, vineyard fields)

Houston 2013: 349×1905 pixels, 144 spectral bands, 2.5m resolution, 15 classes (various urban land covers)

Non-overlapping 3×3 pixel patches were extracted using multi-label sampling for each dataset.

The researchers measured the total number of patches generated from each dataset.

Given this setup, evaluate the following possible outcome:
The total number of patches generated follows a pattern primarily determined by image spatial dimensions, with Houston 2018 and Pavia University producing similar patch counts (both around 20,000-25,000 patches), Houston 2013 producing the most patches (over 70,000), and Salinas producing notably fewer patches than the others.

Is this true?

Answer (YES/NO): NO